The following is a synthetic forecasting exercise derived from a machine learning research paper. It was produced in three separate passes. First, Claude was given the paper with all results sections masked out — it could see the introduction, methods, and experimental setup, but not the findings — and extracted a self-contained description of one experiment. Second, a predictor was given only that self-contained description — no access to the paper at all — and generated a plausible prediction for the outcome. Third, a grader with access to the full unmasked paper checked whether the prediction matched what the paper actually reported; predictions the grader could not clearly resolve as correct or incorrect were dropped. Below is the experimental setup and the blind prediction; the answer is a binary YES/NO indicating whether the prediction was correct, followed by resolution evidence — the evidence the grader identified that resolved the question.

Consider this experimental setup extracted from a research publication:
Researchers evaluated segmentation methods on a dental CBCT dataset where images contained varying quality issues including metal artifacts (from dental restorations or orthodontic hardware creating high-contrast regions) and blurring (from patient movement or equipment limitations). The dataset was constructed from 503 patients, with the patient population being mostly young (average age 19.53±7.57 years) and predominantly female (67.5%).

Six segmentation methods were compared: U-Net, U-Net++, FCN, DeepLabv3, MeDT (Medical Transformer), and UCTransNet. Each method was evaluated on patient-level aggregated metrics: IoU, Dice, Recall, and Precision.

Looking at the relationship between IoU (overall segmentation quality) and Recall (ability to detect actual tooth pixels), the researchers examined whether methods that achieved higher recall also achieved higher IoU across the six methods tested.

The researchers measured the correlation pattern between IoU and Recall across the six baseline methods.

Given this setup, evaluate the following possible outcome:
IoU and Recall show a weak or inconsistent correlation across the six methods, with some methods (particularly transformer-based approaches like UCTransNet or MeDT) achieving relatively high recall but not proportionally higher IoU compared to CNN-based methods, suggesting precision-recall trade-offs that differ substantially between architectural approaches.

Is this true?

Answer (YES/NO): NO